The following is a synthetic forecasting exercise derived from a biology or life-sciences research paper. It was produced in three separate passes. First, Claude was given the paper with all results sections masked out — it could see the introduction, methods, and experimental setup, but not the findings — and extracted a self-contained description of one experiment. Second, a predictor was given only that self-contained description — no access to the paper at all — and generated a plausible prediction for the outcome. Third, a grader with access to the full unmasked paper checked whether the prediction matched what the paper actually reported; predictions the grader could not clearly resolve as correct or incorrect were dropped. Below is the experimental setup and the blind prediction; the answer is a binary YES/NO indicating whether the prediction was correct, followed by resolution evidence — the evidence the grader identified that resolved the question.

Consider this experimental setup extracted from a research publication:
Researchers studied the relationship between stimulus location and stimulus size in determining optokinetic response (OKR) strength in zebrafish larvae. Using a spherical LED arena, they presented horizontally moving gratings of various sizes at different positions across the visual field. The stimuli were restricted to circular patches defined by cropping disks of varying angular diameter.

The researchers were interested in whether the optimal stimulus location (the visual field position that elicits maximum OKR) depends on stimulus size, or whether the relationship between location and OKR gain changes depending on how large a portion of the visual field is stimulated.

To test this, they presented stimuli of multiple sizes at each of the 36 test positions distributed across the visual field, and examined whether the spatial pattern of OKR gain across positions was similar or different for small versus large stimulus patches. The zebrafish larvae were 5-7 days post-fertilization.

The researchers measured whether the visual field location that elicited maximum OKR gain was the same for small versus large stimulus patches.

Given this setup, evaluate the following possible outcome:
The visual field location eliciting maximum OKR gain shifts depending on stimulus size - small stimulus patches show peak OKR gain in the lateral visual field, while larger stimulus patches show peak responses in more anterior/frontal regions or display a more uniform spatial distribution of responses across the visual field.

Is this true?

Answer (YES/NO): NO